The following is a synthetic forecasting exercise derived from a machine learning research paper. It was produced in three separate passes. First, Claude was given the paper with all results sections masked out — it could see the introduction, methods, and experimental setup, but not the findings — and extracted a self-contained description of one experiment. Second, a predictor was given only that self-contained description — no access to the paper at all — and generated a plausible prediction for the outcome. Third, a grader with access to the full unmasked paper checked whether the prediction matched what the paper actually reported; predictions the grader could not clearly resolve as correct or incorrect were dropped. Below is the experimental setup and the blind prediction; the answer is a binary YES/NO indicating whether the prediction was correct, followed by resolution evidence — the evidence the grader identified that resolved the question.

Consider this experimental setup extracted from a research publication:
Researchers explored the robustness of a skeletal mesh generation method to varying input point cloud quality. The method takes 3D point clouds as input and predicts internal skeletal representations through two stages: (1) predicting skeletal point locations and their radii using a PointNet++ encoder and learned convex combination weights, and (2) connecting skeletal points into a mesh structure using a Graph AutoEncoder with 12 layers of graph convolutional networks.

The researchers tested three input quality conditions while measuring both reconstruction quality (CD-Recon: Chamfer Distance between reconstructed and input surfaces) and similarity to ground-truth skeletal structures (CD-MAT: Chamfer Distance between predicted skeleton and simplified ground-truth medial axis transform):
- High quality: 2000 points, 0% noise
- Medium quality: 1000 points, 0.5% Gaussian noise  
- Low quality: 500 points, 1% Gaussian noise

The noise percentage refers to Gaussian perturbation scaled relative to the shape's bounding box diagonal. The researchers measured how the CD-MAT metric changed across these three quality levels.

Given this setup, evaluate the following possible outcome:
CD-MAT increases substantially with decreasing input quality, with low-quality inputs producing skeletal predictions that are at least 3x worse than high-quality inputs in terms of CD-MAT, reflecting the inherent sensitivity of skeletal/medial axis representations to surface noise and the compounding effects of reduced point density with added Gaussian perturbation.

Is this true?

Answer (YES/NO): NO